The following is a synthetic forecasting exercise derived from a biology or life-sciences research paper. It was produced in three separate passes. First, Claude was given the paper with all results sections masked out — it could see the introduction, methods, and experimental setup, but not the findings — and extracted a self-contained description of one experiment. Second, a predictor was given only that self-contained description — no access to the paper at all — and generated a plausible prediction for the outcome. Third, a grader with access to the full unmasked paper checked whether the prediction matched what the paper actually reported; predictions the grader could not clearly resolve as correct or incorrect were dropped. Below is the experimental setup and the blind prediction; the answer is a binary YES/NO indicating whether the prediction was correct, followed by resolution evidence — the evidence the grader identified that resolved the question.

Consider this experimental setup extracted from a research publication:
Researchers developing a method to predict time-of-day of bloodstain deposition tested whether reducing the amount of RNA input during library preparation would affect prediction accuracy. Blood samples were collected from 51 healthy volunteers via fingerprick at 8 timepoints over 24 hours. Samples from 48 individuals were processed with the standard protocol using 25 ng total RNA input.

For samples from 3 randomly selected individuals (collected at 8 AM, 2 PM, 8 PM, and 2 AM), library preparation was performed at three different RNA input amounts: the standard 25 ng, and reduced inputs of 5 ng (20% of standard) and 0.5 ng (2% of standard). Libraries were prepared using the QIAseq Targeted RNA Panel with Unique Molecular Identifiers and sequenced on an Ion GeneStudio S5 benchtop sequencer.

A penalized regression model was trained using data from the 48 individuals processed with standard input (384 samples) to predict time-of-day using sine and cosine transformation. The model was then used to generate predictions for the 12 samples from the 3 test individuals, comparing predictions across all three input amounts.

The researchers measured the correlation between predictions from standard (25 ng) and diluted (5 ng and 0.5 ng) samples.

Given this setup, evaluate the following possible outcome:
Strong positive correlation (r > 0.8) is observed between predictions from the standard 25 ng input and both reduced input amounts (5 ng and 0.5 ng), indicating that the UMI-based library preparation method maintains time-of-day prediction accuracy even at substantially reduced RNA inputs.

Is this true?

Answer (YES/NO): NO